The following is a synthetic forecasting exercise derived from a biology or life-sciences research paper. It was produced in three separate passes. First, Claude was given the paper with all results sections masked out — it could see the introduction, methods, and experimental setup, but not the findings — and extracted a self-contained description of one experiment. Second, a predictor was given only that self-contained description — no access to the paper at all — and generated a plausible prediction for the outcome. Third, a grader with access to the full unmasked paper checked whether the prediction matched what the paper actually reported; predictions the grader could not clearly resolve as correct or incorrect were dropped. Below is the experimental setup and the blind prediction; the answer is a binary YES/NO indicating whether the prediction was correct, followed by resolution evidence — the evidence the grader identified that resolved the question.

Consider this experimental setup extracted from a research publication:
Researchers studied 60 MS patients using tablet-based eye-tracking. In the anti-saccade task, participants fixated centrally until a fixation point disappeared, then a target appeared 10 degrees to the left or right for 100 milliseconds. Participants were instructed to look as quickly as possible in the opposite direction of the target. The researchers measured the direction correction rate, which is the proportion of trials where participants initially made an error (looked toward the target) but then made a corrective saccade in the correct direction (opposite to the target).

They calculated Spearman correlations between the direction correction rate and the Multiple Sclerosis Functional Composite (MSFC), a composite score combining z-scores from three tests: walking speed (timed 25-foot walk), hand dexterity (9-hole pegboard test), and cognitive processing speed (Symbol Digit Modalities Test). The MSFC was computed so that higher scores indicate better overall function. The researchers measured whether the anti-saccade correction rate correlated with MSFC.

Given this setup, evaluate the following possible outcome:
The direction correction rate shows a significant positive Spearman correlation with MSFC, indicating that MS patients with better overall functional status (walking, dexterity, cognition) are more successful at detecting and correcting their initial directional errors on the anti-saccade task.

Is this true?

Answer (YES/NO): NO